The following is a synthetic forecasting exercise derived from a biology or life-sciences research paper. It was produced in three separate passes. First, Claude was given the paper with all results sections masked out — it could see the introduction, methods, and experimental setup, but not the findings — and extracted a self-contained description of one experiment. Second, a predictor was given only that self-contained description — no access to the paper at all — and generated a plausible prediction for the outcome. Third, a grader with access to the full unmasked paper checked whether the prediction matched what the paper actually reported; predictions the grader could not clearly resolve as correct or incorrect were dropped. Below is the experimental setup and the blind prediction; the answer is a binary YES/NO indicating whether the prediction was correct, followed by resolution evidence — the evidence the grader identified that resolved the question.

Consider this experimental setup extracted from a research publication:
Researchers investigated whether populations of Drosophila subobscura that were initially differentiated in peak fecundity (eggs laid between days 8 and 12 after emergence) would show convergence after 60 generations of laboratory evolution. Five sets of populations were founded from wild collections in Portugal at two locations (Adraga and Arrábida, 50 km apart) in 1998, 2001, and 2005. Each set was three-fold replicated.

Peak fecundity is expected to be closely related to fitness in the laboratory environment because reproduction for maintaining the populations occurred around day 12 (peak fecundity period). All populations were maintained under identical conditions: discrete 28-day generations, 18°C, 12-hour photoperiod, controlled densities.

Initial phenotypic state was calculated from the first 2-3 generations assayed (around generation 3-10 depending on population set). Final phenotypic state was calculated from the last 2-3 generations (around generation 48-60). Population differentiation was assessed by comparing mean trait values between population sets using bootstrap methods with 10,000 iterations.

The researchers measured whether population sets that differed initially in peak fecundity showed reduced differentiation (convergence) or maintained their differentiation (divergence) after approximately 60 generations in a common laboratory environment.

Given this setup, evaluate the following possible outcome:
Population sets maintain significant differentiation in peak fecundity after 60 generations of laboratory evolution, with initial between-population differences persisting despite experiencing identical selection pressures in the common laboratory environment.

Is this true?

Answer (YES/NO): YES